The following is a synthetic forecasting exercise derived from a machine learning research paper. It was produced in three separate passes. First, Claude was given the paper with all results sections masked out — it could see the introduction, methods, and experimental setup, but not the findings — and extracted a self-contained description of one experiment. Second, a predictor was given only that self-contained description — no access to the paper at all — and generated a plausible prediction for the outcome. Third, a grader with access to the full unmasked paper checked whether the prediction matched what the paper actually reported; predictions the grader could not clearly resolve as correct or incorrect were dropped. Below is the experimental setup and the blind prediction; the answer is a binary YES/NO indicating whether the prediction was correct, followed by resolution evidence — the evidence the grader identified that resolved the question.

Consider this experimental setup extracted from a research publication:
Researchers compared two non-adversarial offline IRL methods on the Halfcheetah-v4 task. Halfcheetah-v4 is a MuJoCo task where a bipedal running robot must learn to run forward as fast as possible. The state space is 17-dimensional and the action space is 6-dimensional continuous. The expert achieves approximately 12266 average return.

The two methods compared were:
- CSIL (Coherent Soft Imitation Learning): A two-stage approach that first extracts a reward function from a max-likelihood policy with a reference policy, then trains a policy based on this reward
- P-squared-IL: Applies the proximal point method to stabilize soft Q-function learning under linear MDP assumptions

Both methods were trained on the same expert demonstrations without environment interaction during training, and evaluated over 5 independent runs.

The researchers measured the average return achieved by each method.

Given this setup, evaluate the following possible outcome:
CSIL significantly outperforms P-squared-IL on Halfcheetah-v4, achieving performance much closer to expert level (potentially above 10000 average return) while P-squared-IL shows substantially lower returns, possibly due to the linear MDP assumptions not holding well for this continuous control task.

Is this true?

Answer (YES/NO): NO